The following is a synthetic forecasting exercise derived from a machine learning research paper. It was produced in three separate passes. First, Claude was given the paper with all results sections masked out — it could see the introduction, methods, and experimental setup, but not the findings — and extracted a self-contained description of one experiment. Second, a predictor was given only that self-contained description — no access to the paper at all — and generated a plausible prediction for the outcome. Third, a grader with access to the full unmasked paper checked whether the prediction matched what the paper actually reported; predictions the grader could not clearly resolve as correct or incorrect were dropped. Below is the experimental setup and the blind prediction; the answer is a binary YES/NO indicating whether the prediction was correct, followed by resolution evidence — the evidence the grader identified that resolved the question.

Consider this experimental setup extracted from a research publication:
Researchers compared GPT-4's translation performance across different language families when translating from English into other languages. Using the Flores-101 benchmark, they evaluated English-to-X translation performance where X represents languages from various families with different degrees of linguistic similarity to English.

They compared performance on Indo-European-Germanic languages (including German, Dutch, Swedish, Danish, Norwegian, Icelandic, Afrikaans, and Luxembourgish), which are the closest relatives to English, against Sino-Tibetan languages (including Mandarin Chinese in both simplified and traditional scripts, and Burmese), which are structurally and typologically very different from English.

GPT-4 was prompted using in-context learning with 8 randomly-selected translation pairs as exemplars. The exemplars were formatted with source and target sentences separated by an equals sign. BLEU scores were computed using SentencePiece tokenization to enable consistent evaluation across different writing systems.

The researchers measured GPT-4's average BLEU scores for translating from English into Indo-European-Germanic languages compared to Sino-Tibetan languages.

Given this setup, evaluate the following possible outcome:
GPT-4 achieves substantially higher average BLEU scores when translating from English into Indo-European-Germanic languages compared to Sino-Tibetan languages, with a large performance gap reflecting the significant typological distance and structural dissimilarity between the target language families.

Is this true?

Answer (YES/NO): YES